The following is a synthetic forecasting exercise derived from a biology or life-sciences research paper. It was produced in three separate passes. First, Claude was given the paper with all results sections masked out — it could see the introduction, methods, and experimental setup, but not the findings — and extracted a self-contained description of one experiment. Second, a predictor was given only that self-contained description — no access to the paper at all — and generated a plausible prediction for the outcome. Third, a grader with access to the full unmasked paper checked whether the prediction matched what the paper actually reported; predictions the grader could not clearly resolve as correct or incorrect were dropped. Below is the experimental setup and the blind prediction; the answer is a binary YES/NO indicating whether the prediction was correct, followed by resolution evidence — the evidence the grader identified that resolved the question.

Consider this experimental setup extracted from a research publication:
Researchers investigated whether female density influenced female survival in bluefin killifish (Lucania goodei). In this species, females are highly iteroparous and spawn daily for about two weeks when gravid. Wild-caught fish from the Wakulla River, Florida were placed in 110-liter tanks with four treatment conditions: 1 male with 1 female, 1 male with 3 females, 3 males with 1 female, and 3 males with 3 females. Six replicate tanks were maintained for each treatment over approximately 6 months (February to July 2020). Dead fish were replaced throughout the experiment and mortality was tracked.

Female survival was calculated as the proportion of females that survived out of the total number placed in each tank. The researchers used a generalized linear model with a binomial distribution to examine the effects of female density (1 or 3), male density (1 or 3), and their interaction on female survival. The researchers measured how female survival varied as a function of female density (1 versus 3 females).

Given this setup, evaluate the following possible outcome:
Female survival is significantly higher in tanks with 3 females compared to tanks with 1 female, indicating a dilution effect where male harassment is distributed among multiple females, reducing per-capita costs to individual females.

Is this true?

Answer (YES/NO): NO